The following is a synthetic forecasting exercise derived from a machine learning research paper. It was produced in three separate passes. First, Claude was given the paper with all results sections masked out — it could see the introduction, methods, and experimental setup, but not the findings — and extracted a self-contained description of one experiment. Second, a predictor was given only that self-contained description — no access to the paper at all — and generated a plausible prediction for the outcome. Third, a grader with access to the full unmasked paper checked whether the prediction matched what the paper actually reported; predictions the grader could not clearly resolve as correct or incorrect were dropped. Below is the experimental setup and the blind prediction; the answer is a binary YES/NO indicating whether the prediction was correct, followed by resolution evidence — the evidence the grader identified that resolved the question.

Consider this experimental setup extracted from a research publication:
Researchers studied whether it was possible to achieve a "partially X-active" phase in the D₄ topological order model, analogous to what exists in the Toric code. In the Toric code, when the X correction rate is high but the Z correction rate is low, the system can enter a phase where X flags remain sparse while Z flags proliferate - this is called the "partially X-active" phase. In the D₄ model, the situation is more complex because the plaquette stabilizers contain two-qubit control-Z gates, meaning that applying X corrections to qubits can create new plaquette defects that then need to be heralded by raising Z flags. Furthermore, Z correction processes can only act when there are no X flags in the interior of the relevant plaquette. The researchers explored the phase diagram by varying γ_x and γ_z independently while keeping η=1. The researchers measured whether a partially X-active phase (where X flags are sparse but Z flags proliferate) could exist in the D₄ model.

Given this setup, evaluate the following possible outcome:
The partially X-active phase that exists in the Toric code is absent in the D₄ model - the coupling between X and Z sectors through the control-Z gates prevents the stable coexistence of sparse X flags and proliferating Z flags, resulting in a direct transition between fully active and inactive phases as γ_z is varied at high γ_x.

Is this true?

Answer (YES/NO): NO